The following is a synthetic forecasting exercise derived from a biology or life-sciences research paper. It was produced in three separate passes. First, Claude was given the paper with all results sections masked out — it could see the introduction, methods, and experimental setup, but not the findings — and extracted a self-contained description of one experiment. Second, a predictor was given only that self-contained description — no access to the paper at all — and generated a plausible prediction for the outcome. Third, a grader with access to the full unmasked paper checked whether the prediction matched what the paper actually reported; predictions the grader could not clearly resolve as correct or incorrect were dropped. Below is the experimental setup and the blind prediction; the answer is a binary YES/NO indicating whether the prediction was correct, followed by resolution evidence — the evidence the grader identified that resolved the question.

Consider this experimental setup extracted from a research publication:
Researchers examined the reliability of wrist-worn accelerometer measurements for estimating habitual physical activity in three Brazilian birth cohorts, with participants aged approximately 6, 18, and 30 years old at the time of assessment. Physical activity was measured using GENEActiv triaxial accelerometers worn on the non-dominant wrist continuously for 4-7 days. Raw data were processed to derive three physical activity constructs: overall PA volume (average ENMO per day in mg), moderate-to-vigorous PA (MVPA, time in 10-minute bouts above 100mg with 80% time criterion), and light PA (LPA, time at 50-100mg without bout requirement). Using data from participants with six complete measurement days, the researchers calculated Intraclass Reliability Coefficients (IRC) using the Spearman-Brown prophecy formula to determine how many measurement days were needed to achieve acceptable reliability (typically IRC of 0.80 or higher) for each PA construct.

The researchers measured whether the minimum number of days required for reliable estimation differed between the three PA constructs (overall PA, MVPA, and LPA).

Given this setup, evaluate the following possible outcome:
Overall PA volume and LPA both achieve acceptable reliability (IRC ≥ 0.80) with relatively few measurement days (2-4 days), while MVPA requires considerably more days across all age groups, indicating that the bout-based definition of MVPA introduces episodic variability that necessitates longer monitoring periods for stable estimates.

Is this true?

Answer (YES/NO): NO